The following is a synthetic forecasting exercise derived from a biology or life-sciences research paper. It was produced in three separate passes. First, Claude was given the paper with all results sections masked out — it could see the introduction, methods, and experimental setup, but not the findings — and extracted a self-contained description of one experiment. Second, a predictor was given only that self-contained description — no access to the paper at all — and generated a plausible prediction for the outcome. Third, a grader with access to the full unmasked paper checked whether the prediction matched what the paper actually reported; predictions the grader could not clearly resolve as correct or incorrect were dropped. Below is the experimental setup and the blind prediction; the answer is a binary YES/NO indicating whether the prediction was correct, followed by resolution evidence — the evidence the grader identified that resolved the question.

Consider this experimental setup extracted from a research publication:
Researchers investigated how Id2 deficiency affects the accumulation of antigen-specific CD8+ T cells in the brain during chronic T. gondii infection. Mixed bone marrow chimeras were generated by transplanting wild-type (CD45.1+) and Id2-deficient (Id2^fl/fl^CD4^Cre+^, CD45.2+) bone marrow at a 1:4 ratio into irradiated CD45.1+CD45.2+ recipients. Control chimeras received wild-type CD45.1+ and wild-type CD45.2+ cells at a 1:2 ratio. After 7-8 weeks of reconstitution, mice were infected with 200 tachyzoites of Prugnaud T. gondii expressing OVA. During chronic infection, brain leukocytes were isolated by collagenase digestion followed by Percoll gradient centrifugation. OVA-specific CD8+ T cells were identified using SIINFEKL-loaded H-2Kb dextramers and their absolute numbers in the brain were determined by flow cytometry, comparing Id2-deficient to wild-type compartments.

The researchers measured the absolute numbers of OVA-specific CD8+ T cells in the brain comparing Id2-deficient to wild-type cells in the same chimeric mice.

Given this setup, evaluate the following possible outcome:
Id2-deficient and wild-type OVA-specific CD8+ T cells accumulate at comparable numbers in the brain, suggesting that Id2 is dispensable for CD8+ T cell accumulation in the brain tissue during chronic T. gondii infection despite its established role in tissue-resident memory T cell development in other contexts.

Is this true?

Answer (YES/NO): NO